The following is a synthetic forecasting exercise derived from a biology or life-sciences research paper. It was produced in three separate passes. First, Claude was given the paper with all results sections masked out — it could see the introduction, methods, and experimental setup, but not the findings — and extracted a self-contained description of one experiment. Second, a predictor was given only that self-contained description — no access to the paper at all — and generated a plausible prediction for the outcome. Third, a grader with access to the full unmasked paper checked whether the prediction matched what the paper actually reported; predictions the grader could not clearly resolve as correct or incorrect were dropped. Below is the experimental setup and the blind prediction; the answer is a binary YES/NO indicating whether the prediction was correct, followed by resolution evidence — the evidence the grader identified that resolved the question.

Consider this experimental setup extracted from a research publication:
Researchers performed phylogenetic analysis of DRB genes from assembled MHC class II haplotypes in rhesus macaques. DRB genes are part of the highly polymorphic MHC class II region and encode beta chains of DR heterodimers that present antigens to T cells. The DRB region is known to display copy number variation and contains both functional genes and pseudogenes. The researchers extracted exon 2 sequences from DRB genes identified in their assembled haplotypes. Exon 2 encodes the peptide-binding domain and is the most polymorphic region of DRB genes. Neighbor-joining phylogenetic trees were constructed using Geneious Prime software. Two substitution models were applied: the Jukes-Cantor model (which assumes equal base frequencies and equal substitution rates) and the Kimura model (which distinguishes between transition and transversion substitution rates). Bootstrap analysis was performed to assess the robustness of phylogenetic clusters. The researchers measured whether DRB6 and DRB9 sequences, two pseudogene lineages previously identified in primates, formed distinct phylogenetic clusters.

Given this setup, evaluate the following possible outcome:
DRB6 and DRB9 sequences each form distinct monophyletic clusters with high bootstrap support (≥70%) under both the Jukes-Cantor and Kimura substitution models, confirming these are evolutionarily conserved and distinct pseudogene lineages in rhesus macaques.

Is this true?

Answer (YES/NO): YES